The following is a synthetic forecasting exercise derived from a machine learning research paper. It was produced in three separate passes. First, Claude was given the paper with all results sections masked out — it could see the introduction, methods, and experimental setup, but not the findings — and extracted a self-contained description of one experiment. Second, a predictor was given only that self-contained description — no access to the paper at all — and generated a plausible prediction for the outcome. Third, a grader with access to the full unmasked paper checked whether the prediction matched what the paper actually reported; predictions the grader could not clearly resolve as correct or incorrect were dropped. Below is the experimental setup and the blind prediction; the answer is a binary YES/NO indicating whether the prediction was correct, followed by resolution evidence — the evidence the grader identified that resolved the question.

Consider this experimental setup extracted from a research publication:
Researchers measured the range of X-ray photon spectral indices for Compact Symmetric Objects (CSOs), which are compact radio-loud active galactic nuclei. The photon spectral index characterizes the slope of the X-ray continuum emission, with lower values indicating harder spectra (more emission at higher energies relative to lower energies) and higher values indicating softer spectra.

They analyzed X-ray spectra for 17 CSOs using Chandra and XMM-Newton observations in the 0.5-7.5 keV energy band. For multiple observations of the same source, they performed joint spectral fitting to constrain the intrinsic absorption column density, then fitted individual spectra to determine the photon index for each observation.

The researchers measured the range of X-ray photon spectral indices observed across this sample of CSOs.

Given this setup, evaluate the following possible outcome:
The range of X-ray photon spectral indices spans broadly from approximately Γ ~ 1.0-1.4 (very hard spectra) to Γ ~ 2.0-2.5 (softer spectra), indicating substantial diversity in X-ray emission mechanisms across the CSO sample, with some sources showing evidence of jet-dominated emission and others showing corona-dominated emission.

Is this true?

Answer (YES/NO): NO